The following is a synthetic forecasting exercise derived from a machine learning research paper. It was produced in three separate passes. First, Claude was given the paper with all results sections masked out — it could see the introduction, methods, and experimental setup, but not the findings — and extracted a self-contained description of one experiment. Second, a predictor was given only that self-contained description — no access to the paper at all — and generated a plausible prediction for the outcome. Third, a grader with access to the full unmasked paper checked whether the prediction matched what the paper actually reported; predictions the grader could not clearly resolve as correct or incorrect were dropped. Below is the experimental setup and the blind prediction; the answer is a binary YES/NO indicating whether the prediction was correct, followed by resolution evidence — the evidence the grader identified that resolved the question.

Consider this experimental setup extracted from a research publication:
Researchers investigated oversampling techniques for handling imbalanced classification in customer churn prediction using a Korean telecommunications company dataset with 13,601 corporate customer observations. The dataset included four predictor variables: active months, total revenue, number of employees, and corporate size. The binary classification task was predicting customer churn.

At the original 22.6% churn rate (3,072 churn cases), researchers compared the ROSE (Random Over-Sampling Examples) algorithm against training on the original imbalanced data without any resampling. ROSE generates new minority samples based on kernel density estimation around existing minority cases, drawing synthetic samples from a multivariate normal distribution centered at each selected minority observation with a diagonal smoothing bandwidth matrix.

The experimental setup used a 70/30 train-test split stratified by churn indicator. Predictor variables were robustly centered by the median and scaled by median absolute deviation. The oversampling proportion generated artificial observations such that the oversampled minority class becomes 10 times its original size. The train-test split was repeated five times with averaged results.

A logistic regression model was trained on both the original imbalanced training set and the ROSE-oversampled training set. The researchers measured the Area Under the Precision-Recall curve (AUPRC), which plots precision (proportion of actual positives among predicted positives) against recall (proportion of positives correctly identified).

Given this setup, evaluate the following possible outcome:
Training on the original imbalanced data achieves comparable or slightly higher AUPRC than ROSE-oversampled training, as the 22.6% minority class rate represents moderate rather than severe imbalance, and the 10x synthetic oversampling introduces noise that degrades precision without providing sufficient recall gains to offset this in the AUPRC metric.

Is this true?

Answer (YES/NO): NO